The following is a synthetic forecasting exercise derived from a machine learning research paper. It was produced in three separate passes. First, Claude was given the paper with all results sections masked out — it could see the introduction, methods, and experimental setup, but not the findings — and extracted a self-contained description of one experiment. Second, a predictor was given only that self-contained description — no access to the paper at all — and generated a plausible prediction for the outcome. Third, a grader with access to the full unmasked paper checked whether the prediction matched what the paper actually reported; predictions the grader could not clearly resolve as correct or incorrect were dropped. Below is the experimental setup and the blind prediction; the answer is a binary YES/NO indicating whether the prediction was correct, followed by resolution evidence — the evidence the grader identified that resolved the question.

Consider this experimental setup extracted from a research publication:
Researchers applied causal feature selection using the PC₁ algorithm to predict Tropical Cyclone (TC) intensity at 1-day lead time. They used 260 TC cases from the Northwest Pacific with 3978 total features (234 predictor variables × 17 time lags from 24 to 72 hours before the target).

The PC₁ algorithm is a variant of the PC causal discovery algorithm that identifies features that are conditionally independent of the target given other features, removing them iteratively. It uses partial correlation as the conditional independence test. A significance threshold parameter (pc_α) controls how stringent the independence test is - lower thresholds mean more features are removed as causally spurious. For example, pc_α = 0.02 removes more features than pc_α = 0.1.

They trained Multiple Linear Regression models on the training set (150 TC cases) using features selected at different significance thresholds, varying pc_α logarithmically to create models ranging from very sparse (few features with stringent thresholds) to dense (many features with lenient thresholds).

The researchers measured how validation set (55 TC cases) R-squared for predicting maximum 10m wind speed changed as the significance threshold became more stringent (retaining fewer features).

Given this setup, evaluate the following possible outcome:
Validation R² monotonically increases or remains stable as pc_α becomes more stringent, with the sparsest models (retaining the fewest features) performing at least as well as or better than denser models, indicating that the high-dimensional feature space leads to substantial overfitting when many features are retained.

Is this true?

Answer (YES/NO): YES